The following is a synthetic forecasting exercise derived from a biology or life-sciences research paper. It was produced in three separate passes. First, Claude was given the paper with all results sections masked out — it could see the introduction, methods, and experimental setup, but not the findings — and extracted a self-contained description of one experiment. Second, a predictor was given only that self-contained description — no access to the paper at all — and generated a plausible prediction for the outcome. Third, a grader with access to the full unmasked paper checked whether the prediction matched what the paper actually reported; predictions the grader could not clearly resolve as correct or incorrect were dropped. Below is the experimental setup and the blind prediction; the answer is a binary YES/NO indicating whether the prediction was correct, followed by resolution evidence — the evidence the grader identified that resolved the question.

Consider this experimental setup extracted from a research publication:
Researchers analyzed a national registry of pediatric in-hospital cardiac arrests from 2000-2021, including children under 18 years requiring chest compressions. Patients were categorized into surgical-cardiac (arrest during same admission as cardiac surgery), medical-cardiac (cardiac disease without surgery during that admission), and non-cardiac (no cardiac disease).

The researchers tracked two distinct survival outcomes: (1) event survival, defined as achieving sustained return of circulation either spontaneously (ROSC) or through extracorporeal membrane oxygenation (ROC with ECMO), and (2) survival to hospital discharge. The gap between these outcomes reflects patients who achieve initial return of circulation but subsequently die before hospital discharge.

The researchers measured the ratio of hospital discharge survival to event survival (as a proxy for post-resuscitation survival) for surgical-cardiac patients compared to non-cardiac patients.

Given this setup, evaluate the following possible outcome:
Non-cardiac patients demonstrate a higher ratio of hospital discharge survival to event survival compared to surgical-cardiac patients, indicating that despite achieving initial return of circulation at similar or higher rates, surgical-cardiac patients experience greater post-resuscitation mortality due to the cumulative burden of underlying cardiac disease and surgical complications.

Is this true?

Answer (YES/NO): NO